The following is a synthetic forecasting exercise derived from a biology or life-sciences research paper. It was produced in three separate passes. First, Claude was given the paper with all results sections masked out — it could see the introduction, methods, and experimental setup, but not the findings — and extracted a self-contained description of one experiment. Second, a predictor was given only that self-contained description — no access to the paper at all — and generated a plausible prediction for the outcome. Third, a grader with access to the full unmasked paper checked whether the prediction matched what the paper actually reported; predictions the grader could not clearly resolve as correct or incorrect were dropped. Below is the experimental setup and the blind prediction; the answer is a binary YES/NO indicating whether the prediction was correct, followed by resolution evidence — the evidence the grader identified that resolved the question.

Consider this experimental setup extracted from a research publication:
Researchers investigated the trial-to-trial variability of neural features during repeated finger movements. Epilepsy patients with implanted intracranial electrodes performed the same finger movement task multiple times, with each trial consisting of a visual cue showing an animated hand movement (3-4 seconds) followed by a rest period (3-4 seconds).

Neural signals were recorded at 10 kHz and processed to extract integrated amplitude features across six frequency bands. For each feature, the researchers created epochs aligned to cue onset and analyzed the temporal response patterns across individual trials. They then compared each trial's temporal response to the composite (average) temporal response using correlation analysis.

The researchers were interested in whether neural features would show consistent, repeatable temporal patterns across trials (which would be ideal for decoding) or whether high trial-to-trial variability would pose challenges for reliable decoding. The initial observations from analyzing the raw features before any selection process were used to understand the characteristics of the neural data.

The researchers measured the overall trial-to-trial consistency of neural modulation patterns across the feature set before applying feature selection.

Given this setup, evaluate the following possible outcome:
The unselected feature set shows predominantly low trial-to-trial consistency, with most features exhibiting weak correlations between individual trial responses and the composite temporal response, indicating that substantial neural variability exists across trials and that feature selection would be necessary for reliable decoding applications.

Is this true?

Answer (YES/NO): YES